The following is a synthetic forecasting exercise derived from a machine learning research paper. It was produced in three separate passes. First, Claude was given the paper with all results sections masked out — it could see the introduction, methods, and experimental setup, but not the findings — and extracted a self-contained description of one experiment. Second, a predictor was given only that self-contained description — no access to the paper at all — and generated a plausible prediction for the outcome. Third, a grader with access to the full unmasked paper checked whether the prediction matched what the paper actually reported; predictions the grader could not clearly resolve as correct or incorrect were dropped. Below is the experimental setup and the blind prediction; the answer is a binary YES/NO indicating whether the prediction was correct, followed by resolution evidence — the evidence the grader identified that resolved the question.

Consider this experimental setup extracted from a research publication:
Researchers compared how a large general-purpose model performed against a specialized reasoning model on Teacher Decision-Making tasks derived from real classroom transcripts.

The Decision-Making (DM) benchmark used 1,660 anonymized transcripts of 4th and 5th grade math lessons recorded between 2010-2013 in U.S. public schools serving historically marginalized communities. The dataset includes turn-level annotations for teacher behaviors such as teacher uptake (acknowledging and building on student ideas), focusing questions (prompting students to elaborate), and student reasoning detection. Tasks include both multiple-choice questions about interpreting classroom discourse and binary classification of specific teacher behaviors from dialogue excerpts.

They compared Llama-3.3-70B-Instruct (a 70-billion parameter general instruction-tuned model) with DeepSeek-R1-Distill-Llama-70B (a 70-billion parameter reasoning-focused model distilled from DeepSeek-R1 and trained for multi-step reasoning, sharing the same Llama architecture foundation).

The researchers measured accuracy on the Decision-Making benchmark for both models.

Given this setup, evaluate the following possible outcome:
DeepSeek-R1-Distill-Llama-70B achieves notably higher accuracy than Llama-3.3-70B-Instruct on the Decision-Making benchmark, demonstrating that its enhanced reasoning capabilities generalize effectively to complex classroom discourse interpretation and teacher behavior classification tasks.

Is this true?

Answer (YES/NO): NO